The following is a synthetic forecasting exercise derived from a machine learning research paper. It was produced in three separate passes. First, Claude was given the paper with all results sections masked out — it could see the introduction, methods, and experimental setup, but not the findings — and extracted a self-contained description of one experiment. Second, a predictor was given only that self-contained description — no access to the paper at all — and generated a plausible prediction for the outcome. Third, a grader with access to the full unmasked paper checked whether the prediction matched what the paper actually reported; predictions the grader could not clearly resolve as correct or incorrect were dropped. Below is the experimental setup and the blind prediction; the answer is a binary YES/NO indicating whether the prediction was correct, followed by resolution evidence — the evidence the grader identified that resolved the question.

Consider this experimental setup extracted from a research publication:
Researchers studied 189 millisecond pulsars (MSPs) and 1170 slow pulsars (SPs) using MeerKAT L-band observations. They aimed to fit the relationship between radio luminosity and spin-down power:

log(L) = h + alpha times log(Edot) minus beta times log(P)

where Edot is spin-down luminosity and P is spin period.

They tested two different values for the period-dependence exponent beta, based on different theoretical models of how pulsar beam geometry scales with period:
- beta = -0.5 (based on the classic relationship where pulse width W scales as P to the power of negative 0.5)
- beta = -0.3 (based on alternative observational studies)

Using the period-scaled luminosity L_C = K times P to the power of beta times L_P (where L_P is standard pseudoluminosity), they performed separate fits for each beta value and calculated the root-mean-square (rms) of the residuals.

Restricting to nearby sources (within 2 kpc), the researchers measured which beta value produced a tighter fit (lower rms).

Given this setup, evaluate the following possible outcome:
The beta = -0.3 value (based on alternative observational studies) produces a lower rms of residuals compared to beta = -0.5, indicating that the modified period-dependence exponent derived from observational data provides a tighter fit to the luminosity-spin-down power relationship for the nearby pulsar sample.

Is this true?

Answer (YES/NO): YES